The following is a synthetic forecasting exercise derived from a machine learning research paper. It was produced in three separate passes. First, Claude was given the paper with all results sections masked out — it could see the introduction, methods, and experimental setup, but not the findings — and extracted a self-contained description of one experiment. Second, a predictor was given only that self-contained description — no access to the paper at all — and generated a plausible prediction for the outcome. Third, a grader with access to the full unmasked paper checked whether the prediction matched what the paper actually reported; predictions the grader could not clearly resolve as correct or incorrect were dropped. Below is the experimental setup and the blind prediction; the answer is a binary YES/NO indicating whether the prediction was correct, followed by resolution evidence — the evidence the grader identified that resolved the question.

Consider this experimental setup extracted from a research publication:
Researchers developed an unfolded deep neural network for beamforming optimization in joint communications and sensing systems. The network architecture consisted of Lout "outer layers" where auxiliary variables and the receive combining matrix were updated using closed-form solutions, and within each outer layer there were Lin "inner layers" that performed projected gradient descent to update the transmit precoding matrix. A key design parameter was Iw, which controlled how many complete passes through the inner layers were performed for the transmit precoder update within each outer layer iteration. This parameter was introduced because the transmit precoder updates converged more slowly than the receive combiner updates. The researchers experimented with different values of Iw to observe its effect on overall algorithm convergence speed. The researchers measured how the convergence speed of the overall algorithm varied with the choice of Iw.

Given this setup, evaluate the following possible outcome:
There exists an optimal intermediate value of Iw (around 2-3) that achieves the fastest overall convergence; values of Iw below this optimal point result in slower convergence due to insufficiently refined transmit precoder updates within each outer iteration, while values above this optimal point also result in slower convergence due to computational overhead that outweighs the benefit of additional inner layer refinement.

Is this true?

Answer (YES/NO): NO